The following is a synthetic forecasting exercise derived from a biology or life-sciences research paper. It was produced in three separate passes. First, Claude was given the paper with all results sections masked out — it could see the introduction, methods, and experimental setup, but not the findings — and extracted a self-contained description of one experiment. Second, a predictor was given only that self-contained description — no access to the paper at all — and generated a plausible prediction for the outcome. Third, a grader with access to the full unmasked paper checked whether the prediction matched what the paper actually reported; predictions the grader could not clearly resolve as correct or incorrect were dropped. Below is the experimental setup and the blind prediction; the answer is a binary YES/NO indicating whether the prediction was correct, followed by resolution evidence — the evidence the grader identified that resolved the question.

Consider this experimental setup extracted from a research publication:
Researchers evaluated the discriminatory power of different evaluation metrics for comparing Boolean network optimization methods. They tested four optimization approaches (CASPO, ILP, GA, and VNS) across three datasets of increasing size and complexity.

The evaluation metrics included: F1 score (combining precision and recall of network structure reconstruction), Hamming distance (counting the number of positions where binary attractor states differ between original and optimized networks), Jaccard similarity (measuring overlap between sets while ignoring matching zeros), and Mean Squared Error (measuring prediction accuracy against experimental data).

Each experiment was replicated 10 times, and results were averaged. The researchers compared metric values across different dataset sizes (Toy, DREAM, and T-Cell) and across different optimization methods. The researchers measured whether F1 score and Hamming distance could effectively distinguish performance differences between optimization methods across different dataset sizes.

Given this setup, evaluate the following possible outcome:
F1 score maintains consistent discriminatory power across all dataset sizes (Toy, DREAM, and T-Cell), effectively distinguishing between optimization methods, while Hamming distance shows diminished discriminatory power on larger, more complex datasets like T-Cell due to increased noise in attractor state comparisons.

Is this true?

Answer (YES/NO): NO